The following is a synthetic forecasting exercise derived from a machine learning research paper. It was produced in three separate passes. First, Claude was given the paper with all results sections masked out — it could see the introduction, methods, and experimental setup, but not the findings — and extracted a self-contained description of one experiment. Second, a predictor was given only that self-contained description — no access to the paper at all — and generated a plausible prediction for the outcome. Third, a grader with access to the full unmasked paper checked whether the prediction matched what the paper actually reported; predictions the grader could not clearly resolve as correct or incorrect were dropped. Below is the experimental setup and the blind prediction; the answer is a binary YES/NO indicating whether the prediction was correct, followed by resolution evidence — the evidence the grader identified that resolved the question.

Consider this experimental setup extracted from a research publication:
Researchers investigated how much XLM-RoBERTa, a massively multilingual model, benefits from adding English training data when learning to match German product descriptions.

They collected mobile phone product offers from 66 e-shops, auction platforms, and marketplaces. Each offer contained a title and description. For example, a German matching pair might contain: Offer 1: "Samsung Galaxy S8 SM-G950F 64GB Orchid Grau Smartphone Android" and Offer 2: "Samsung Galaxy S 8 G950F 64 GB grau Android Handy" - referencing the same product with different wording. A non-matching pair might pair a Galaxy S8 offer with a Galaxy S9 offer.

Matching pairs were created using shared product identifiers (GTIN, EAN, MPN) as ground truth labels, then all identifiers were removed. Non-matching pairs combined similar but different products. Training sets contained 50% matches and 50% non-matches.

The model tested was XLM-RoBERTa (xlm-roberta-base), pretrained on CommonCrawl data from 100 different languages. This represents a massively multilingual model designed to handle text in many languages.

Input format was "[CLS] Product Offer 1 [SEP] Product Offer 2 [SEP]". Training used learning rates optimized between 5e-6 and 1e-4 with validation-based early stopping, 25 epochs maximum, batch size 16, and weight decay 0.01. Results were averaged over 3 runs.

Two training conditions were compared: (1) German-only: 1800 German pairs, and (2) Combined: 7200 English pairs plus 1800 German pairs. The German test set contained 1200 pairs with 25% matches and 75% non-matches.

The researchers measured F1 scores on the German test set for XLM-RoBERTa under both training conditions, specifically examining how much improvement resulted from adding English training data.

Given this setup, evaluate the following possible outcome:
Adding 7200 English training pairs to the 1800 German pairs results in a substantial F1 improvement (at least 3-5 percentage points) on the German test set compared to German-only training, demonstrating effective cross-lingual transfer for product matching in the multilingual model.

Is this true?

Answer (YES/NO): YES